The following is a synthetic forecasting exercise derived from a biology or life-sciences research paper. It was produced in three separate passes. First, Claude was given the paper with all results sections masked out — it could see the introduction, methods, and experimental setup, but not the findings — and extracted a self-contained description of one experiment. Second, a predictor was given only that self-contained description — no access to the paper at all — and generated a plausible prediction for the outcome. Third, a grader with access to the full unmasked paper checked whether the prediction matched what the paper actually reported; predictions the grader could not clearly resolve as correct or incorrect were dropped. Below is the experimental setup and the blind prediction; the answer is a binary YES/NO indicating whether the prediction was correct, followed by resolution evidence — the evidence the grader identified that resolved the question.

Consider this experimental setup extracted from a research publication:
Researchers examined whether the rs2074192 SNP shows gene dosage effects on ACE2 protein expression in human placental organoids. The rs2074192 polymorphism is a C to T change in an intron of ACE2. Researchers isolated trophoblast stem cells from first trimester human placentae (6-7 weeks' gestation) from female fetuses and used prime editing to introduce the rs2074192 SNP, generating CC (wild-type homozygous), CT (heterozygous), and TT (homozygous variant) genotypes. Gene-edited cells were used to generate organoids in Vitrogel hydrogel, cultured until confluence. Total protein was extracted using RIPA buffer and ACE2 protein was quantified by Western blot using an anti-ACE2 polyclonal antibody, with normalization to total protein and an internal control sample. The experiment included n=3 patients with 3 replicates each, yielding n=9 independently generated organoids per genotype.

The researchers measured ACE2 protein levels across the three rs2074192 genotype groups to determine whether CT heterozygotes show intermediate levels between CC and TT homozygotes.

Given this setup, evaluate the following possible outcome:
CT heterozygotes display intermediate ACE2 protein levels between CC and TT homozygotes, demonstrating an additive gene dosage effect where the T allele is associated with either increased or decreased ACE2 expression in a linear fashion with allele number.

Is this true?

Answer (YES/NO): NO